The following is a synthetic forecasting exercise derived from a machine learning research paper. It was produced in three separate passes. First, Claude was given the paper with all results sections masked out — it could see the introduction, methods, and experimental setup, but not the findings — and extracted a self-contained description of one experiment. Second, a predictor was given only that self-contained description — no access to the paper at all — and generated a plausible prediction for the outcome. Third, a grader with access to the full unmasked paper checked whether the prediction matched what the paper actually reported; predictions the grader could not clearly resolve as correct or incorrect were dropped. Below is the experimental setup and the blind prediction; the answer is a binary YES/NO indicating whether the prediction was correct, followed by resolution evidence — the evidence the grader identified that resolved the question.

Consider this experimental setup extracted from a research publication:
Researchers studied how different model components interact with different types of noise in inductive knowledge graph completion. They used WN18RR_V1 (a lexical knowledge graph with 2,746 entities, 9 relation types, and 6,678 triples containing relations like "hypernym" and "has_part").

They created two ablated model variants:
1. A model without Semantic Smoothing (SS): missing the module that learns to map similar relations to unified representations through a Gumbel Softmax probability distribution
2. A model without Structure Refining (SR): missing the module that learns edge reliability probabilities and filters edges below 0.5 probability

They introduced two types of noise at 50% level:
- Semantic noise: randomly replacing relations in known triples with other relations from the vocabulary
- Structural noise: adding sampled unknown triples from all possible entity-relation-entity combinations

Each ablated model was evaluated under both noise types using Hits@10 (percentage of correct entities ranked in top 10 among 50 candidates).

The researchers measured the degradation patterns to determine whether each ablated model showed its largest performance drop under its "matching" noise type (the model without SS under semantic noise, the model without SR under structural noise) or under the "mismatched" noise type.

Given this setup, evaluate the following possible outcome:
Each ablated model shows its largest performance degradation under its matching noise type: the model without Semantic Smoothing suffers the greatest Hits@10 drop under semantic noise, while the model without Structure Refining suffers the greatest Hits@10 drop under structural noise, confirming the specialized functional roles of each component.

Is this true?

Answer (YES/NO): YES